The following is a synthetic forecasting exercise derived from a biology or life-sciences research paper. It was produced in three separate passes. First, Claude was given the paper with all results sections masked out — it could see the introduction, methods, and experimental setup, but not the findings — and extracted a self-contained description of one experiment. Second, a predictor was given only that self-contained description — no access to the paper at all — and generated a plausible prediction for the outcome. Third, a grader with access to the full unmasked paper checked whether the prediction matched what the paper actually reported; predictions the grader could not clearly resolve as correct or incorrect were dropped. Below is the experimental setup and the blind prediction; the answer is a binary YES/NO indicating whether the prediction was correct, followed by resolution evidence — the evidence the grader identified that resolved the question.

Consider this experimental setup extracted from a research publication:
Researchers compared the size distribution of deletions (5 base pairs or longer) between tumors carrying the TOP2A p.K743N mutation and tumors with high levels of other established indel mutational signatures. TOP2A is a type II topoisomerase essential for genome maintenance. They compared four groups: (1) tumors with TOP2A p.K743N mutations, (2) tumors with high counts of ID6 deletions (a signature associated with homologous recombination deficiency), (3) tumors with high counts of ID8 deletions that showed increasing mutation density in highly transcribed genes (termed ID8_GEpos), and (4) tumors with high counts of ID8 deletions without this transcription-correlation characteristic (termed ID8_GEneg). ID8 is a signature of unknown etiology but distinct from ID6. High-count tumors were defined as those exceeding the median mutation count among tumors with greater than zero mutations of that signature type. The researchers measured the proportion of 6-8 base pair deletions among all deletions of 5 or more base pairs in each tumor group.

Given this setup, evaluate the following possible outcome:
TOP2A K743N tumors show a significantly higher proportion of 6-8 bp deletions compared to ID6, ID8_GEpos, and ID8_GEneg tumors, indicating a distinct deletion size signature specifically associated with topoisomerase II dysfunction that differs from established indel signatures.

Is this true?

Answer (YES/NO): YES